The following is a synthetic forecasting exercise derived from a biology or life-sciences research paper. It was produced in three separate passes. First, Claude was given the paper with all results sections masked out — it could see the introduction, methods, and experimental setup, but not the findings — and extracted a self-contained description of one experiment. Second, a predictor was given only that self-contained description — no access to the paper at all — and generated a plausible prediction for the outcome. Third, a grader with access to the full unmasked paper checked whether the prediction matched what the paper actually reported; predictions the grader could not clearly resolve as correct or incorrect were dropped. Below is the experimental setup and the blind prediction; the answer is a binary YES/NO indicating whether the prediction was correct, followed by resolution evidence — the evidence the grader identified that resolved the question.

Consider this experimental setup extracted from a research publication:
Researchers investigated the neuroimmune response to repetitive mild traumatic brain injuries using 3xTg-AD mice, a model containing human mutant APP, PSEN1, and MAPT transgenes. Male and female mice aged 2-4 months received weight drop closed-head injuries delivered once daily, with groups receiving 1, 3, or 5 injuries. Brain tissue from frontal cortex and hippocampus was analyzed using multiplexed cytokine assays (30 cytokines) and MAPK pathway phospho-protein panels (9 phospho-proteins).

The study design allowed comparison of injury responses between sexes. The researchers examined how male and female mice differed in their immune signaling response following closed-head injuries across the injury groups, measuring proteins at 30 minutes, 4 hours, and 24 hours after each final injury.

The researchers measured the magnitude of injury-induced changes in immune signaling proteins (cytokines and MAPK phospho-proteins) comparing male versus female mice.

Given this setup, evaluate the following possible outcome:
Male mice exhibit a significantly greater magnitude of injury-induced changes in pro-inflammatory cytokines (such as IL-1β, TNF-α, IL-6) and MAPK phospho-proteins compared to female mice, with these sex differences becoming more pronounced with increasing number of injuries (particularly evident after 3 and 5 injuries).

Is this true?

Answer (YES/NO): NO